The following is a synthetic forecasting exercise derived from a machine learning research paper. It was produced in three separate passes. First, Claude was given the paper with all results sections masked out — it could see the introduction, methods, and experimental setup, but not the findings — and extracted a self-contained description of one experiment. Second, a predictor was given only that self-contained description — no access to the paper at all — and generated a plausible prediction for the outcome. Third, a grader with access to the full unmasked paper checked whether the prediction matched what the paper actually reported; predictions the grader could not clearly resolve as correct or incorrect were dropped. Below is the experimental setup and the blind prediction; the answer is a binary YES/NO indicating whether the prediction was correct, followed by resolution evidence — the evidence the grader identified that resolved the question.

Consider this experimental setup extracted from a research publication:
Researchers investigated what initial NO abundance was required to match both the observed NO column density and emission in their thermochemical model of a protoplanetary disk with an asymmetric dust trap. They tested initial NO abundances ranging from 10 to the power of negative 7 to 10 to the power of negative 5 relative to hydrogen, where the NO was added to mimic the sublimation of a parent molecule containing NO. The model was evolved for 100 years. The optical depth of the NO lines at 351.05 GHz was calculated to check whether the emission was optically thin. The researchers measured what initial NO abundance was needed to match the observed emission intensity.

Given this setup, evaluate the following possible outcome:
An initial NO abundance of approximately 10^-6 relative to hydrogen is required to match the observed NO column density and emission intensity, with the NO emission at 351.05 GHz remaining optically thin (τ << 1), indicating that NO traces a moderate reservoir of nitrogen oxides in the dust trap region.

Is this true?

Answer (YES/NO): NO